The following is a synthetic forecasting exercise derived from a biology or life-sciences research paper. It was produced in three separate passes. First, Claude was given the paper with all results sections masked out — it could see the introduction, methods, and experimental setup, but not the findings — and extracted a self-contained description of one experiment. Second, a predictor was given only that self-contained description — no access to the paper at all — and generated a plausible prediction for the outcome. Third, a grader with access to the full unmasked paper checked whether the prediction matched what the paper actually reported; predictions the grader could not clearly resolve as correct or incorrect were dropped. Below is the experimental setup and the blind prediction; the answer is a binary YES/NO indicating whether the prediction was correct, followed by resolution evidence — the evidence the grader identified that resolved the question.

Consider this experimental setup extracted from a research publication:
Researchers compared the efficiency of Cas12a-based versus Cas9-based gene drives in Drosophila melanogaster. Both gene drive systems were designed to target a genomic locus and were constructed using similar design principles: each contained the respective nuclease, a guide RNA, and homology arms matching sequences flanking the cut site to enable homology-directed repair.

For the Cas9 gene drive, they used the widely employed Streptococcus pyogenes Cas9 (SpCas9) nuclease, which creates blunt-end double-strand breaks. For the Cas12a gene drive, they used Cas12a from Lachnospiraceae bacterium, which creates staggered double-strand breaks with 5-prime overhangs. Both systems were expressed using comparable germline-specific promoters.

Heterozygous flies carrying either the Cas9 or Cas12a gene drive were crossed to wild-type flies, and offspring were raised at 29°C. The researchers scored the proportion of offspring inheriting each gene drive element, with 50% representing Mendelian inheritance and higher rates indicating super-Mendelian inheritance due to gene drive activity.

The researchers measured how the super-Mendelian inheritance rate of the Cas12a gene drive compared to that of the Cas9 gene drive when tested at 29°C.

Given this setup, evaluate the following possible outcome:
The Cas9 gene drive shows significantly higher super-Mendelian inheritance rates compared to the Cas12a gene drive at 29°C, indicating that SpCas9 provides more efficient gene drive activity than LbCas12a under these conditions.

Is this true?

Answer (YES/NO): NO